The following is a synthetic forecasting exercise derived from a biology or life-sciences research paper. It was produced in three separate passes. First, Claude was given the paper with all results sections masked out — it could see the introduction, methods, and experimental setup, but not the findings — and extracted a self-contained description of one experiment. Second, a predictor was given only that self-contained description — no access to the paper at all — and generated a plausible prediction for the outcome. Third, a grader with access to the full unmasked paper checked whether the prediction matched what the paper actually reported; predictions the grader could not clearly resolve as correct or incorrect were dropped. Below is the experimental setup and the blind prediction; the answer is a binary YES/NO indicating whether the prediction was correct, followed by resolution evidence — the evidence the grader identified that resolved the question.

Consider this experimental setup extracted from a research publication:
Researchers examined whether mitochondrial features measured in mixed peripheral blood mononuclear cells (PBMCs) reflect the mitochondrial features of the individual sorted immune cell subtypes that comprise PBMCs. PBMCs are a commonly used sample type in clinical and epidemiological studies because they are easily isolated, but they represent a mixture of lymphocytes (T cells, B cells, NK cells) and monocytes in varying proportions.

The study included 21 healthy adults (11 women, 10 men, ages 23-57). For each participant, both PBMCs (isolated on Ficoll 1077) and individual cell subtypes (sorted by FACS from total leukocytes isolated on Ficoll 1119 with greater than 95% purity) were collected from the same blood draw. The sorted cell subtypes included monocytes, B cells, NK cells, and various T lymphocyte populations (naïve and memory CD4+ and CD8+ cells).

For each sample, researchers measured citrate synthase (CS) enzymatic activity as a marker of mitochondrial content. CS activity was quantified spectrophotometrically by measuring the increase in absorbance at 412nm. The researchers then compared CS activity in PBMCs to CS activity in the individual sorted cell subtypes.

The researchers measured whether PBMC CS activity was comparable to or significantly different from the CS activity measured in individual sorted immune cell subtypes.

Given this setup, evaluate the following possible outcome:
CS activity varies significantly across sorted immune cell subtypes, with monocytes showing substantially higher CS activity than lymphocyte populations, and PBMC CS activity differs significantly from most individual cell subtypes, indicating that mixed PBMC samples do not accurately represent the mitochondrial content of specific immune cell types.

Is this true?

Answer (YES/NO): NO